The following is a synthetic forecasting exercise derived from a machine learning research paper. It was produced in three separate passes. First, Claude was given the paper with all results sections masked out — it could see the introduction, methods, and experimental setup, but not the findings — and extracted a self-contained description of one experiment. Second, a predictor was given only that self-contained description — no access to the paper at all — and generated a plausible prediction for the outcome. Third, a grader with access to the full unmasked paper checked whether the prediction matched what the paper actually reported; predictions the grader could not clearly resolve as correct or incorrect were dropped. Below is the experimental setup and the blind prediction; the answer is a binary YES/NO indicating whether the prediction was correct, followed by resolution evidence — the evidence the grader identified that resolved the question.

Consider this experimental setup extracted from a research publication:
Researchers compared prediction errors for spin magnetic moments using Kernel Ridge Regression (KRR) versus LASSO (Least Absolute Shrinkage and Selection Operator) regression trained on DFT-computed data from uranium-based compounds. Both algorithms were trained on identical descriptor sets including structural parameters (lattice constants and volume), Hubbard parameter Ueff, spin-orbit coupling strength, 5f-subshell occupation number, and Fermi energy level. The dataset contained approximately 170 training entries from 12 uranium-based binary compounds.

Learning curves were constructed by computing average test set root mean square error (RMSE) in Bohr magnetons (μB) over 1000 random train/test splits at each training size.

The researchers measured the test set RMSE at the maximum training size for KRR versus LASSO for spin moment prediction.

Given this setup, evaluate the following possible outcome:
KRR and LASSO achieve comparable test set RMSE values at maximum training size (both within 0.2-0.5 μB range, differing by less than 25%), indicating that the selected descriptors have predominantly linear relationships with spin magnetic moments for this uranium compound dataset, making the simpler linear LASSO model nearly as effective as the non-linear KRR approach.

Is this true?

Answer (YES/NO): YES